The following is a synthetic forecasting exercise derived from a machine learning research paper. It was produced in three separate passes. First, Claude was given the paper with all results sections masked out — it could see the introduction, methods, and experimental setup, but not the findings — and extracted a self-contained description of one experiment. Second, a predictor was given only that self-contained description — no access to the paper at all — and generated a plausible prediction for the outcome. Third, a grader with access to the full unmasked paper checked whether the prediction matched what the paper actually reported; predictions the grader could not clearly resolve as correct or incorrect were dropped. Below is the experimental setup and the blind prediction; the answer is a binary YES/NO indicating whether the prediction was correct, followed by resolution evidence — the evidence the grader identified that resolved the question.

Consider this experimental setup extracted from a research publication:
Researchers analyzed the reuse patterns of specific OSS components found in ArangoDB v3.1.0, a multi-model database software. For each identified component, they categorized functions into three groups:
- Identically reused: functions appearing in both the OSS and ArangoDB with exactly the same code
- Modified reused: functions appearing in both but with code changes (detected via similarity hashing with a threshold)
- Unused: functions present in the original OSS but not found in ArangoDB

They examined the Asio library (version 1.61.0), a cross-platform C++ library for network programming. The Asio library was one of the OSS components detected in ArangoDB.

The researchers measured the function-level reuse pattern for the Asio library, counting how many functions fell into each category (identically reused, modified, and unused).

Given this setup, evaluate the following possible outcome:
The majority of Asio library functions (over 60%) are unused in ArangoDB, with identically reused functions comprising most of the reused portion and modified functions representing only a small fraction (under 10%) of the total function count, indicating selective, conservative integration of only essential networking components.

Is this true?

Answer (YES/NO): NO